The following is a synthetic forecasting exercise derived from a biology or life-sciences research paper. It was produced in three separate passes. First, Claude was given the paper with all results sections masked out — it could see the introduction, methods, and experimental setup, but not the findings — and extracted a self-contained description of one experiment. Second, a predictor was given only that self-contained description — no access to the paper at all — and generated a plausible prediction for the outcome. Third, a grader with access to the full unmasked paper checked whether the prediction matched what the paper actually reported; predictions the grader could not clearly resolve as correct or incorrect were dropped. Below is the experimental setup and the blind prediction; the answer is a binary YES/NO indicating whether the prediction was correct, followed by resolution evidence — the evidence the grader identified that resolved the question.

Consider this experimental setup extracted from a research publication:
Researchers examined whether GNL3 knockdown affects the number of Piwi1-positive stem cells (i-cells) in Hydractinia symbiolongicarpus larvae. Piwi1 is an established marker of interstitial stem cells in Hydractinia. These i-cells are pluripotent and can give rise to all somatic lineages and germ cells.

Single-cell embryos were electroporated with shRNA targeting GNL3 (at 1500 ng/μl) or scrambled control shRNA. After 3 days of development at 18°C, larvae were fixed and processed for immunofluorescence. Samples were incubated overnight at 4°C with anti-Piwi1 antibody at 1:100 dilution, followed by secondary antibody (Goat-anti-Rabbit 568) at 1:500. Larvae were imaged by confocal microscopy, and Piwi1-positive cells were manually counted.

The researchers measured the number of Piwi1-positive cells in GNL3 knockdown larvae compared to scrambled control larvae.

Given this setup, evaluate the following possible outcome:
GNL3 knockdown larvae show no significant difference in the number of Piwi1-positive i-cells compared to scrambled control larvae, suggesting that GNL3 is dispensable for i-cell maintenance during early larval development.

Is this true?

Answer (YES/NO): YES